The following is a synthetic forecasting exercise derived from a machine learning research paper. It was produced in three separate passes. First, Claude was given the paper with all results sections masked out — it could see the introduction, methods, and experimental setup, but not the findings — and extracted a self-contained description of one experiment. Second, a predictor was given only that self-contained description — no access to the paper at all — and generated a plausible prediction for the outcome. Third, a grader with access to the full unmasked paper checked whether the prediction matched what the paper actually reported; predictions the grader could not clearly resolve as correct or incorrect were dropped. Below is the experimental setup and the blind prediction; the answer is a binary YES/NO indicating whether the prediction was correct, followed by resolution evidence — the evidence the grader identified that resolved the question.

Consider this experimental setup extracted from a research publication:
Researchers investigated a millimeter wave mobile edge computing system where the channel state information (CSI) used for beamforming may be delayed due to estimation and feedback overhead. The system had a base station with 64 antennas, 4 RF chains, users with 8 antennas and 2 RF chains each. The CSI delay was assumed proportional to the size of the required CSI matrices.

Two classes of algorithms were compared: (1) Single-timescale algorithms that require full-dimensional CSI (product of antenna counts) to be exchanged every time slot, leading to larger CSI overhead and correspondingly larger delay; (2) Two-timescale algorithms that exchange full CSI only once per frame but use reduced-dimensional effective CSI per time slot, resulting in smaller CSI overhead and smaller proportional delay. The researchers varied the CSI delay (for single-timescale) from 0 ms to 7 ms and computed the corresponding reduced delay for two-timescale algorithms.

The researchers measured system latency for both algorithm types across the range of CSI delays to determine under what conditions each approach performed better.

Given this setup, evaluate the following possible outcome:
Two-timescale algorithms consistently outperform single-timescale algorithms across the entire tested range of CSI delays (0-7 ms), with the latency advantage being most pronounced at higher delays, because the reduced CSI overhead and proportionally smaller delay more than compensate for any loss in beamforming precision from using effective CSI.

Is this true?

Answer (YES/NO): NO